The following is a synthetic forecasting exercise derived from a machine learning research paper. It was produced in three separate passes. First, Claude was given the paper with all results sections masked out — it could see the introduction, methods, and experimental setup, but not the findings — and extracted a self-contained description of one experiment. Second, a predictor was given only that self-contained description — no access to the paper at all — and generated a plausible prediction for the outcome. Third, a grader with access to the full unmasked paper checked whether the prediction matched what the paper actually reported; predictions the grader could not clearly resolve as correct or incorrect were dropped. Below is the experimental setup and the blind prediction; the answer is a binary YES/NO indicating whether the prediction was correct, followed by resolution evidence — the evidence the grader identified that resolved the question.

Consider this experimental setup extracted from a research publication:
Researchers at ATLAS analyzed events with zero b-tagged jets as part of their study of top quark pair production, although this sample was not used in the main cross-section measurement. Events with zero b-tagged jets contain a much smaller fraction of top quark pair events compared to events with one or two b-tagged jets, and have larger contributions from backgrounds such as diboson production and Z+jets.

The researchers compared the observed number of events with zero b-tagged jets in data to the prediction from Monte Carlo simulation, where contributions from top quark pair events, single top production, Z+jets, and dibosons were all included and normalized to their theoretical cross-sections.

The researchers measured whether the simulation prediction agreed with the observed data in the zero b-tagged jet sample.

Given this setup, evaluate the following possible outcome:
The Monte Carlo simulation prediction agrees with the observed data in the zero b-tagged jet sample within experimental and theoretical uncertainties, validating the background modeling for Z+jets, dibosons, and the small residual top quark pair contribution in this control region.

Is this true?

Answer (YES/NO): NO